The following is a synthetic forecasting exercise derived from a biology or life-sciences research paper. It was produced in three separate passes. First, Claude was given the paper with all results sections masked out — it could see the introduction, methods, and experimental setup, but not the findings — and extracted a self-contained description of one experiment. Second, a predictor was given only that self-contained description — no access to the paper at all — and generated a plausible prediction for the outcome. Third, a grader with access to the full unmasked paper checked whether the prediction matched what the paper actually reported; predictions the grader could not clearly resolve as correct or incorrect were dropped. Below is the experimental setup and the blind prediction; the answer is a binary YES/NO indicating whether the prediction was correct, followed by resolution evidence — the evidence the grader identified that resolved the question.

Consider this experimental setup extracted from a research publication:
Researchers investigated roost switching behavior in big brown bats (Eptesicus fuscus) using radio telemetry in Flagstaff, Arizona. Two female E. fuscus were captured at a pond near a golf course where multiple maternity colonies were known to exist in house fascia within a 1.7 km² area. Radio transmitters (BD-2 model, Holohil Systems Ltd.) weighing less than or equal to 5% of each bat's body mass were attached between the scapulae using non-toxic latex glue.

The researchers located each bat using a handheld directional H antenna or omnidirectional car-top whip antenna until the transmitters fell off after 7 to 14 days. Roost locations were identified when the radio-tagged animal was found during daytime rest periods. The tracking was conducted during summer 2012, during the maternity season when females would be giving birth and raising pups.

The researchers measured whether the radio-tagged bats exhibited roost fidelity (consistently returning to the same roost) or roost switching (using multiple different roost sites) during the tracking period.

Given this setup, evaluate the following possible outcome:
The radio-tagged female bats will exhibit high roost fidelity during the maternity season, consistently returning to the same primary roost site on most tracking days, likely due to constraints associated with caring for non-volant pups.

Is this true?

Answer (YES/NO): NO